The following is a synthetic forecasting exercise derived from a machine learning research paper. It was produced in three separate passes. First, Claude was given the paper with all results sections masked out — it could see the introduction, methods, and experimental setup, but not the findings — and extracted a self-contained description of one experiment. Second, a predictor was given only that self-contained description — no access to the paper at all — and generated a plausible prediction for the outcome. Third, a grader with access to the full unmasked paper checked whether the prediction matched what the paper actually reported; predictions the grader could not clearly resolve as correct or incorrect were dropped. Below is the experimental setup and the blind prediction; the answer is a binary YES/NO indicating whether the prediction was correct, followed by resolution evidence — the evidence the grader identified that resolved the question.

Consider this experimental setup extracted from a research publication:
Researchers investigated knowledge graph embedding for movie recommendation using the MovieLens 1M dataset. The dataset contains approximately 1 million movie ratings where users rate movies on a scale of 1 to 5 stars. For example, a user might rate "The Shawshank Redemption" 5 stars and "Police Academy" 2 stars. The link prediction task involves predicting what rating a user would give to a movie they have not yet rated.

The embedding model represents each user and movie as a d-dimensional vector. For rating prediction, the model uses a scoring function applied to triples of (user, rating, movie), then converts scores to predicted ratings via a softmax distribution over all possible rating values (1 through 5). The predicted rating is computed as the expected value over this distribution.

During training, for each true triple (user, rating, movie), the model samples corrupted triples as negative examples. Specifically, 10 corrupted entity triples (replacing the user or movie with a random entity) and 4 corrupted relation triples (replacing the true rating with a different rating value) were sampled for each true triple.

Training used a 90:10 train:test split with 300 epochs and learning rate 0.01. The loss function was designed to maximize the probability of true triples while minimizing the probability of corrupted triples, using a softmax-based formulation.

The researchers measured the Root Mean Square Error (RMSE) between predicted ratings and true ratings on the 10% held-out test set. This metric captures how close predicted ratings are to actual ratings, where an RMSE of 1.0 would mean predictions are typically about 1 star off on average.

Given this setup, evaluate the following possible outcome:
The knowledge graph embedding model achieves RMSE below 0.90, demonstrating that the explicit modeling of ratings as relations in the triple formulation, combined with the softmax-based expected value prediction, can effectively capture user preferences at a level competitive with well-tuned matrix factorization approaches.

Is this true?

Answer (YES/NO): YES